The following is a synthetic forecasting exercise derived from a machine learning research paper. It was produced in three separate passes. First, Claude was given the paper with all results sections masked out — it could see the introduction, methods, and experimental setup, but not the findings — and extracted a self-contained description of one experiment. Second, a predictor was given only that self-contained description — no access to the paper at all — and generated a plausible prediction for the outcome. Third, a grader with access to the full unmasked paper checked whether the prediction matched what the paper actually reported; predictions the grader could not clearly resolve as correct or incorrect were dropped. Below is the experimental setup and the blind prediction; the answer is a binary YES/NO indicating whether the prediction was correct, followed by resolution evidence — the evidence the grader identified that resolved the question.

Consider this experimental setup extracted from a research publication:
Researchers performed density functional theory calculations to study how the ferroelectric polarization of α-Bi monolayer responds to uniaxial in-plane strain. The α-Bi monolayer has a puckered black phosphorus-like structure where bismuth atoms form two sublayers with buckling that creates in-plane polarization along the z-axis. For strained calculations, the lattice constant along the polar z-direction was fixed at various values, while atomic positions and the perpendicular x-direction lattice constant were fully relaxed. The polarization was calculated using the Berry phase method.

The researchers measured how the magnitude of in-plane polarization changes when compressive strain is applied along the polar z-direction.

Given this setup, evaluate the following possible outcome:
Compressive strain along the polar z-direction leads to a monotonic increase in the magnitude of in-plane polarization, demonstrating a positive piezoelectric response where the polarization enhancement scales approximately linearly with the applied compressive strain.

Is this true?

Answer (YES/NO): NO